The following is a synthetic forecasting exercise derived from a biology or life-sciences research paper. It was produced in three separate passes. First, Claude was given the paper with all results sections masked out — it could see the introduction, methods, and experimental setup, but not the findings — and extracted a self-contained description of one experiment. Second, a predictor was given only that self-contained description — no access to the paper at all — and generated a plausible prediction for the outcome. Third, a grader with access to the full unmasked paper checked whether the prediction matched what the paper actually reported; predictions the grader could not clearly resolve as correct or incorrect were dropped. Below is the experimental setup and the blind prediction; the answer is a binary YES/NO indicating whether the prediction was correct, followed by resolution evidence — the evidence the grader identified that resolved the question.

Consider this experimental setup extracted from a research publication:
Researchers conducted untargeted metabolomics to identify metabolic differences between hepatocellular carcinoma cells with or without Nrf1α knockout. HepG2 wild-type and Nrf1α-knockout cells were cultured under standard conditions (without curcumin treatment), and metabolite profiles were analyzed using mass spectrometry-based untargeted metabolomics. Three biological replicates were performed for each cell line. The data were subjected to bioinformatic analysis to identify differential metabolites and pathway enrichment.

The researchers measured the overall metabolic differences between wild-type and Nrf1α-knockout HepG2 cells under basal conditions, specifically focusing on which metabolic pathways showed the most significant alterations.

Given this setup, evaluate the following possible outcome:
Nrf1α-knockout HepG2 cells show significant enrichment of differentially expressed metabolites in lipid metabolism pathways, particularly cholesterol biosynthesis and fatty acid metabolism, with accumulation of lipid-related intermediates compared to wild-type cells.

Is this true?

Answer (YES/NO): NO